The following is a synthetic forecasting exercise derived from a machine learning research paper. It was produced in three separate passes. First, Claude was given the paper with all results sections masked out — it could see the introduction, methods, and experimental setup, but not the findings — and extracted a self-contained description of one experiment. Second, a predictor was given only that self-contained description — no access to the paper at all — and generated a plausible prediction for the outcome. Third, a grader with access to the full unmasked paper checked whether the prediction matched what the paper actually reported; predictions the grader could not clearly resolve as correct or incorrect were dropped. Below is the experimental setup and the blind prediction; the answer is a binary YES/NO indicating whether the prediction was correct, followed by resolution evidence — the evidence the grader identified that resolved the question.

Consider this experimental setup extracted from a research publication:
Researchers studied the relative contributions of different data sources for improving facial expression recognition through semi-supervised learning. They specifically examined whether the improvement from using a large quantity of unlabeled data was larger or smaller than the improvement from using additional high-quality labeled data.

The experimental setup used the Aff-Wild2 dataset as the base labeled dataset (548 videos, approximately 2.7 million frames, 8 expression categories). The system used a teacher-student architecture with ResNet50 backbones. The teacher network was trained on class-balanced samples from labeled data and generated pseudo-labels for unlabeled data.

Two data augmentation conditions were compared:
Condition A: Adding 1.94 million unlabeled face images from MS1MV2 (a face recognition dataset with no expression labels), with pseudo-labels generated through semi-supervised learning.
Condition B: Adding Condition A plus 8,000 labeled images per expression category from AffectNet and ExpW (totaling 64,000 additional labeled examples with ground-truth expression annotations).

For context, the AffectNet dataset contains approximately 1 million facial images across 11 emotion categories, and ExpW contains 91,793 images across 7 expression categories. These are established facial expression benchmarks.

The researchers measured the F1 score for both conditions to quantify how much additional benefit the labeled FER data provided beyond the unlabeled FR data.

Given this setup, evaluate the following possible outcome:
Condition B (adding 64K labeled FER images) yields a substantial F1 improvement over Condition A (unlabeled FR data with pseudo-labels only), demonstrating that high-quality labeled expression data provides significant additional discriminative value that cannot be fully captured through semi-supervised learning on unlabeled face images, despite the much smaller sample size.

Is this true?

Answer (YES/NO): NO